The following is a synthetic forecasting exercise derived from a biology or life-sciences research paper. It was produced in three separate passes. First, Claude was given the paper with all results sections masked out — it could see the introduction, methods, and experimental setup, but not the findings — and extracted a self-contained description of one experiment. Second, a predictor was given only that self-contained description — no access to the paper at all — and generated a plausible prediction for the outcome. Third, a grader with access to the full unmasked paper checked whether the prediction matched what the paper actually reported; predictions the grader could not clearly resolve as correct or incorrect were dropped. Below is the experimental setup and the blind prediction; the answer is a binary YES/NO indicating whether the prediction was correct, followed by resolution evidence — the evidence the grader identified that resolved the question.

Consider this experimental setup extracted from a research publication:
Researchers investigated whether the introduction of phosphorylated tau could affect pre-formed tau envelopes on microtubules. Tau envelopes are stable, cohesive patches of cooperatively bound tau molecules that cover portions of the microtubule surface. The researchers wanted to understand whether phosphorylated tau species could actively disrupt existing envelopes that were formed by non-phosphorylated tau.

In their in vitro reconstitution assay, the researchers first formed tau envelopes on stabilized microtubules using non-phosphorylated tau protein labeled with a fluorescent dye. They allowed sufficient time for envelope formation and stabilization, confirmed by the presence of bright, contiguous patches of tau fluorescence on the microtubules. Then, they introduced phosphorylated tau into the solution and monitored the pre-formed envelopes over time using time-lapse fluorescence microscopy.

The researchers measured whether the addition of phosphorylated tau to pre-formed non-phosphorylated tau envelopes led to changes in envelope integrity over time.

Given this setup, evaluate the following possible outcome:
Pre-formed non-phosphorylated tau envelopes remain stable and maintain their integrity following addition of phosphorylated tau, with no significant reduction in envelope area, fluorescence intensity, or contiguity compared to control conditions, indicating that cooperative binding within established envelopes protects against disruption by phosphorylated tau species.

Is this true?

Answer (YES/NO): NO